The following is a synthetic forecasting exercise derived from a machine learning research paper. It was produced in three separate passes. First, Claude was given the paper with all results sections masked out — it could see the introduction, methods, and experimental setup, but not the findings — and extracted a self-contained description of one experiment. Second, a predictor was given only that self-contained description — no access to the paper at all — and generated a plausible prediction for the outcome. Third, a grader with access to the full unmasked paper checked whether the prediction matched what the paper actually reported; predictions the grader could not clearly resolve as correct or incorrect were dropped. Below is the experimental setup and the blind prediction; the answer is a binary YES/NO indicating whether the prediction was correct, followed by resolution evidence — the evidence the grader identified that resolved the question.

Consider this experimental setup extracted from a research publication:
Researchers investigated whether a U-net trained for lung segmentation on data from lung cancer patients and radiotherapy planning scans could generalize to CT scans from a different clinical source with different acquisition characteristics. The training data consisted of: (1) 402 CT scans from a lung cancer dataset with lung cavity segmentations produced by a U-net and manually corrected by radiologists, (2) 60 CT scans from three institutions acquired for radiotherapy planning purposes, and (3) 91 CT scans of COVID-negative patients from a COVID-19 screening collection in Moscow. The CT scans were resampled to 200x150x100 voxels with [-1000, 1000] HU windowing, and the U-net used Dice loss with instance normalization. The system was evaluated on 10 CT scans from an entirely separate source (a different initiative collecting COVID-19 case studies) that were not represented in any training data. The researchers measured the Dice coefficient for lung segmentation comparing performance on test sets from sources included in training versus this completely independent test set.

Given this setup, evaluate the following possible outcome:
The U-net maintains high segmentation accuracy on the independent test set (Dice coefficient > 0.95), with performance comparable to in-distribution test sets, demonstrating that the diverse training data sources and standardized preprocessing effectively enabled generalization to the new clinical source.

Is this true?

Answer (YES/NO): NO